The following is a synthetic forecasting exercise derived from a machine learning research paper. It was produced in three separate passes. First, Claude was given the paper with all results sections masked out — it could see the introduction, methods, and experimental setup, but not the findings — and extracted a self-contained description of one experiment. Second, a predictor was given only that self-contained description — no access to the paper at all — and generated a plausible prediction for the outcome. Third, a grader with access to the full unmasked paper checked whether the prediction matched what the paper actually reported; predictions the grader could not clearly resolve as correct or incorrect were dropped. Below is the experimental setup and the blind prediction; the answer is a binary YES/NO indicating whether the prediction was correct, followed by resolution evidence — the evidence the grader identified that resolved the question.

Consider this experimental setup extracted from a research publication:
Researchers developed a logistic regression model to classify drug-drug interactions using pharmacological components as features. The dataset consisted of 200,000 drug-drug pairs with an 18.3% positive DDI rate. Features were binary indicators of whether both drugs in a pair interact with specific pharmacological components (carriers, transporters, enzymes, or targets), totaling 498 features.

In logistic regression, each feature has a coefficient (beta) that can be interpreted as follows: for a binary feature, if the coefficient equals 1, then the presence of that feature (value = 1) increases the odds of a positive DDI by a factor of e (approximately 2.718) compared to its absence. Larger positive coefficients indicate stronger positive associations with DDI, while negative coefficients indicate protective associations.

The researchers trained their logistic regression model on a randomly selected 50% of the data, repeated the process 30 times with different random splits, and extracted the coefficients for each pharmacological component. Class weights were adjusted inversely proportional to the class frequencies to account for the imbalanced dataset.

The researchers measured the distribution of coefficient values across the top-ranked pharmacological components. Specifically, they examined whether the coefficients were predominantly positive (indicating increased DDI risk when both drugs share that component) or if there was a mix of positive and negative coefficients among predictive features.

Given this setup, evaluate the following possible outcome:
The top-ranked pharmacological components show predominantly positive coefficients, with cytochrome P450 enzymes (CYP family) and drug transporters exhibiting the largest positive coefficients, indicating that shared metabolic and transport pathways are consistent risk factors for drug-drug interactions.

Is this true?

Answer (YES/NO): NO